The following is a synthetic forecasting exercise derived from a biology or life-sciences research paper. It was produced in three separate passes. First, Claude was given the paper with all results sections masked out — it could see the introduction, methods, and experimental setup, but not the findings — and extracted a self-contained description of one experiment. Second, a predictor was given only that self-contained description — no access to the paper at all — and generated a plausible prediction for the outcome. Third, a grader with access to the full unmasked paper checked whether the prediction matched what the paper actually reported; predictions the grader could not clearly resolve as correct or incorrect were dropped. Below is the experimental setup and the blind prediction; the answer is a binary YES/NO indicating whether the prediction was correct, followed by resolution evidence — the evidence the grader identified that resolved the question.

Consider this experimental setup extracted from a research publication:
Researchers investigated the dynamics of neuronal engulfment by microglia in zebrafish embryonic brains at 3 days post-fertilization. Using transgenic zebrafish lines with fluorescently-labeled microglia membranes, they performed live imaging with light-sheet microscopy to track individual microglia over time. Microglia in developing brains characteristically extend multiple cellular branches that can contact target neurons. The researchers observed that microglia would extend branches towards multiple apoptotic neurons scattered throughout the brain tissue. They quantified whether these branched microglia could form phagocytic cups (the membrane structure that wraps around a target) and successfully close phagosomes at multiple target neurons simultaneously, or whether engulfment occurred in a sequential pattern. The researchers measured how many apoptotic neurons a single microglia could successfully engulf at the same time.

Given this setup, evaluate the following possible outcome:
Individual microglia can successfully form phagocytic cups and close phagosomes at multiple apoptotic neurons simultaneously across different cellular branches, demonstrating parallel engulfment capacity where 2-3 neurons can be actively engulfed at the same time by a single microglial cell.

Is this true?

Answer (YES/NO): NO